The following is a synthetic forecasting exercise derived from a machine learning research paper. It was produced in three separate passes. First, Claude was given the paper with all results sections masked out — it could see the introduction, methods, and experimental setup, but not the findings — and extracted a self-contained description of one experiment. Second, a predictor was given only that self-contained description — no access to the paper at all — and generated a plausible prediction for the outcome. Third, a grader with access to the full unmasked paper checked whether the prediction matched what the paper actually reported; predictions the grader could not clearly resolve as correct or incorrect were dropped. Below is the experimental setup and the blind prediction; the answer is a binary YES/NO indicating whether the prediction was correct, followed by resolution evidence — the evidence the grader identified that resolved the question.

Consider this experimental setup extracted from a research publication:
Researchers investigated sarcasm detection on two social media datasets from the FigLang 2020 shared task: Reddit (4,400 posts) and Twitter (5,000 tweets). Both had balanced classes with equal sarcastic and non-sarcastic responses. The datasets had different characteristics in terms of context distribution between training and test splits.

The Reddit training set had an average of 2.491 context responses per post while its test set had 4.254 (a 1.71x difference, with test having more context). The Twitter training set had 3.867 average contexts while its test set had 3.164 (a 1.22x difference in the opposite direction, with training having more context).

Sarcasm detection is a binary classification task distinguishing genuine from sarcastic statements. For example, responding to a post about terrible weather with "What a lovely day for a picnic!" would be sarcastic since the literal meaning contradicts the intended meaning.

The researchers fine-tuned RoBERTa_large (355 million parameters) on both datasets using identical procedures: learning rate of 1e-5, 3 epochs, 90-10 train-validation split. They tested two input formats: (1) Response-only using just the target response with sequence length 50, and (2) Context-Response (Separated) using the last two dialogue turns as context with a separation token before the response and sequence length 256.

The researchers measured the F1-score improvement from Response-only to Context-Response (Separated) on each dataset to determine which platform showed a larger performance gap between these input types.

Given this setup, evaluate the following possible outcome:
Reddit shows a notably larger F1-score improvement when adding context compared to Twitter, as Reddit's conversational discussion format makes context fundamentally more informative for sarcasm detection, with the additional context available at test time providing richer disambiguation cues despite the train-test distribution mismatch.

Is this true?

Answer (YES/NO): YES